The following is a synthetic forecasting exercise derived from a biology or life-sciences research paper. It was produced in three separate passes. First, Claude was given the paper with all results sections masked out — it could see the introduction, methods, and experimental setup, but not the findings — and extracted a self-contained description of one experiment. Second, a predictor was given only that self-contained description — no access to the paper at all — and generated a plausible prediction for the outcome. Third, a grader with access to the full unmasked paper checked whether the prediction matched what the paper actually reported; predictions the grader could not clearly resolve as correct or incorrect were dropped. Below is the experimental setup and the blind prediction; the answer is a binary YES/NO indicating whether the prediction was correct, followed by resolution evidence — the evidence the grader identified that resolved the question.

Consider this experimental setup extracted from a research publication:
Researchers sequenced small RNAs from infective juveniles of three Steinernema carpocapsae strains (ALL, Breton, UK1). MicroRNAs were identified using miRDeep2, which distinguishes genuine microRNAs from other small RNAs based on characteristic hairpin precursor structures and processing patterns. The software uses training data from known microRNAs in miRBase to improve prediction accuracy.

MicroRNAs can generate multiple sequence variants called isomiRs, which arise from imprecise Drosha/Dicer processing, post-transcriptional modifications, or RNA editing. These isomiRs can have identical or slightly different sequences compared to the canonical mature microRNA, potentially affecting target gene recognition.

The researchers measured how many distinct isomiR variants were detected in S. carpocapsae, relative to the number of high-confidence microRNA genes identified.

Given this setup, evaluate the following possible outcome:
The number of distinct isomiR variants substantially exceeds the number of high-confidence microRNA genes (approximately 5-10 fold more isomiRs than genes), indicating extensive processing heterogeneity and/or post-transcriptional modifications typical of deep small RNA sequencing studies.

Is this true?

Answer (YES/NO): NO